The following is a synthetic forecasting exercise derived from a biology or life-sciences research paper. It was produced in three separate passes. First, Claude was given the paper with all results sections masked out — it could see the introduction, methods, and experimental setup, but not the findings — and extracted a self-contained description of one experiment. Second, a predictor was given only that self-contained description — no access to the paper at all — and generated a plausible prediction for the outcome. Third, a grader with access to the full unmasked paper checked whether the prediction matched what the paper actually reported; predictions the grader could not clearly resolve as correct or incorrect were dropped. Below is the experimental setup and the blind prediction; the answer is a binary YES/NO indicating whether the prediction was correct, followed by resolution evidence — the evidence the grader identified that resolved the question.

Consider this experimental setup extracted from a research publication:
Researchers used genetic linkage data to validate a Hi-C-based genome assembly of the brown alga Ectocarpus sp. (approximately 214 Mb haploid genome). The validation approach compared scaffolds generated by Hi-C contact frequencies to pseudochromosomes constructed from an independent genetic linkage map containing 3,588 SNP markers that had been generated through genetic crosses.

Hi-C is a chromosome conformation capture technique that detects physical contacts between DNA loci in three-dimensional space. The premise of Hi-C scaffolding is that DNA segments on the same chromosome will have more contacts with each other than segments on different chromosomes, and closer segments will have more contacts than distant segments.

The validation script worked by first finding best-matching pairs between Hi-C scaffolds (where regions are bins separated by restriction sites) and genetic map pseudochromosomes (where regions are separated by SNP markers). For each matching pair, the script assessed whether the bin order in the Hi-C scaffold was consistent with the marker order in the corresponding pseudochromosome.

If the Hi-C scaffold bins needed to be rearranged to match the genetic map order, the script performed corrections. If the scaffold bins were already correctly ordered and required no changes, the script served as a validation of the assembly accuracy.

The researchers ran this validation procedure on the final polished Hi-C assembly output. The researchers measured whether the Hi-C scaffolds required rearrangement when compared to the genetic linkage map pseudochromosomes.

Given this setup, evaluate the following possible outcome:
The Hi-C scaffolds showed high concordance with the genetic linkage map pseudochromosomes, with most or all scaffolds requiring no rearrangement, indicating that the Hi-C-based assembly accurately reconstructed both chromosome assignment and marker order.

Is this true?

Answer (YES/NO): YES